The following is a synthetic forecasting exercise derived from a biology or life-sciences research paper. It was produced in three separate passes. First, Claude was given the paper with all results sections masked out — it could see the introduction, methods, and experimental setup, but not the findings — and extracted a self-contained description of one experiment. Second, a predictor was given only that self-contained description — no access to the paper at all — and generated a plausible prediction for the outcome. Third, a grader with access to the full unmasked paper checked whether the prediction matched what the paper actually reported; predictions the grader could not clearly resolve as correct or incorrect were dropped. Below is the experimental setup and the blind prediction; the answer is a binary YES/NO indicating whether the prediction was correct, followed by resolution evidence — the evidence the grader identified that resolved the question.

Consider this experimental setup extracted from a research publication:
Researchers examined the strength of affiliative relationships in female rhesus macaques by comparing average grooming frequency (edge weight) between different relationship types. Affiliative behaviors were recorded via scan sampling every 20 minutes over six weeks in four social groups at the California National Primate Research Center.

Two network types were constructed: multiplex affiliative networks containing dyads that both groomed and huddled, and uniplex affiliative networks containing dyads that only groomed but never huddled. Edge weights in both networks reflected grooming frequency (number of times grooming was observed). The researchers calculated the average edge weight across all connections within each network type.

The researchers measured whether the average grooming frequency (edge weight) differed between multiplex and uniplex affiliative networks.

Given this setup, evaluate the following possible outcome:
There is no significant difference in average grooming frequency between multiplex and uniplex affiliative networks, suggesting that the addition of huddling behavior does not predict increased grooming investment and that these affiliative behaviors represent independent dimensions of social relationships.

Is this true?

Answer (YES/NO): NO